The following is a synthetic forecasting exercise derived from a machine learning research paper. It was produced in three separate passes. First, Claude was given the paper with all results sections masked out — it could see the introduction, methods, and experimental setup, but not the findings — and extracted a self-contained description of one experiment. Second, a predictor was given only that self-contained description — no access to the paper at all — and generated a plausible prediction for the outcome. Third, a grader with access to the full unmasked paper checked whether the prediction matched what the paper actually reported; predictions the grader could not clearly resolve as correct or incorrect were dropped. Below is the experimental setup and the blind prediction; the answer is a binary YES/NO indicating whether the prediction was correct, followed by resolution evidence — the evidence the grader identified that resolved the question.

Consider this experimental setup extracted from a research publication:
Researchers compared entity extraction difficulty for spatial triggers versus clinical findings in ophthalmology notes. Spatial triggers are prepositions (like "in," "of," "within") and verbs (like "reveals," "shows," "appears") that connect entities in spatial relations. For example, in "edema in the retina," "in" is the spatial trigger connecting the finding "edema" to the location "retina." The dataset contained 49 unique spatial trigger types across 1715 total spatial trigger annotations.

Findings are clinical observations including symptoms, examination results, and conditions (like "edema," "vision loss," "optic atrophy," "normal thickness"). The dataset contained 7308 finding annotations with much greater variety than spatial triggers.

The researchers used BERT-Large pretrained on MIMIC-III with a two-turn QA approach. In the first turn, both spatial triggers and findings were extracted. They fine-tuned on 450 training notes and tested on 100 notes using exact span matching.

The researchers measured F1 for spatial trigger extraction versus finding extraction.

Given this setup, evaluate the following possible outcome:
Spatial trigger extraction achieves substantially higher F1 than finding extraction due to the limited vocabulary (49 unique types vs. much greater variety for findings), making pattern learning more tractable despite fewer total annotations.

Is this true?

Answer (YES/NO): YES